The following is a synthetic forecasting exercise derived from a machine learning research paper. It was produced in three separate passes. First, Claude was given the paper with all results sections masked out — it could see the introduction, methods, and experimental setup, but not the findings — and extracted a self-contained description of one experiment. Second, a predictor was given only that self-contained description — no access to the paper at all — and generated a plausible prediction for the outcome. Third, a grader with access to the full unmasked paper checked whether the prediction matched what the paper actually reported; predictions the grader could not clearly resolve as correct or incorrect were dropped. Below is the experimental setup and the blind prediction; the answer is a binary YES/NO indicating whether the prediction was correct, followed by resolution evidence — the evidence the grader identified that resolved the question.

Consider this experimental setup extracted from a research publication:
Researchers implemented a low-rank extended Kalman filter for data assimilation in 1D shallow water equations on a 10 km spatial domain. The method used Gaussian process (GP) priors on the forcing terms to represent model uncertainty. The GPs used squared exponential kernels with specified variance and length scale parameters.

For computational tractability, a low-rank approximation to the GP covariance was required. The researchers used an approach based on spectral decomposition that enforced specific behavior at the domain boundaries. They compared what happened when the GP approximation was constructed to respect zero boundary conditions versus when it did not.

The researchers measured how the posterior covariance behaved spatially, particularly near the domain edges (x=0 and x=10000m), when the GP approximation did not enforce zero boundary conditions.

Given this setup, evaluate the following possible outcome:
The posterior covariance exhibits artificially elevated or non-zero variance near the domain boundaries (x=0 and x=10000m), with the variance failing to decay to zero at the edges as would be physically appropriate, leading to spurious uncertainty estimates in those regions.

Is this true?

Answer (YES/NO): YES